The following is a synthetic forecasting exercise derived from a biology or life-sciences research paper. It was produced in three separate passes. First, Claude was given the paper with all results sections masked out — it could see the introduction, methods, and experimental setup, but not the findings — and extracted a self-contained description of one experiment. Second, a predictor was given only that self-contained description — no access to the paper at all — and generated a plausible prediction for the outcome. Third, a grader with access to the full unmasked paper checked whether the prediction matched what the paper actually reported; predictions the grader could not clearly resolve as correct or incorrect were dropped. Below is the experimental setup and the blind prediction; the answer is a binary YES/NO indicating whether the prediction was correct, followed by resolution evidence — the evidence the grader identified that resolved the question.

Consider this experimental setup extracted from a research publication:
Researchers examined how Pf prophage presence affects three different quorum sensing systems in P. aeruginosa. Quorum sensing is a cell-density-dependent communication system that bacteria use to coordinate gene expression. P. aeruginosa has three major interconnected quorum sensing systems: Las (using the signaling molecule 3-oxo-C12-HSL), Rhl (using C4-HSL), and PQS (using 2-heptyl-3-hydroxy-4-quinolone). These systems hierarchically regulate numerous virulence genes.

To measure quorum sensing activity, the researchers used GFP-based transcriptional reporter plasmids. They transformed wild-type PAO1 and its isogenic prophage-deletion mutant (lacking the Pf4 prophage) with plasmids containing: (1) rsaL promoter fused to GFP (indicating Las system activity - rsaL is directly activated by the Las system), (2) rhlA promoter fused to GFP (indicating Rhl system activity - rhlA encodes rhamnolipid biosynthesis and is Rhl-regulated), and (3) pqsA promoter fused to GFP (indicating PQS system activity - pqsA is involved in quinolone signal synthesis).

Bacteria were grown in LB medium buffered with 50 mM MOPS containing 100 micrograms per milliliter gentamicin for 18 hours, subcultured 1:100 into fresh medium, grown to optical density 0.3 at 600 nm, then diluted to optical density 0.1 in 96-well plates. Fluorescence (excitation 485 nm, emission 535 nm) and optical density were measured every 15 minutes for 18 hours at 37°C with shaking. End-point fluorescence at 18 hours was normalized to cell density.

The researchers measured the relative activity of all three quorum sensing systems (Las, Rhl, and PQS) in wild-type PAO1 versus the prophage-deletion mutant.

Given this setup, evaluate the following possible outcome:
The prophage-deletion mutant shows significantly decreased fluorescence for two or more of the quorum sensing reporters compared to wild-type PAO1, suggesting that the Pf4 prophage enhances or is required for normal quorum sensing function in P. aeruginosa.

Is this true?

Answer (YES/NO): NO